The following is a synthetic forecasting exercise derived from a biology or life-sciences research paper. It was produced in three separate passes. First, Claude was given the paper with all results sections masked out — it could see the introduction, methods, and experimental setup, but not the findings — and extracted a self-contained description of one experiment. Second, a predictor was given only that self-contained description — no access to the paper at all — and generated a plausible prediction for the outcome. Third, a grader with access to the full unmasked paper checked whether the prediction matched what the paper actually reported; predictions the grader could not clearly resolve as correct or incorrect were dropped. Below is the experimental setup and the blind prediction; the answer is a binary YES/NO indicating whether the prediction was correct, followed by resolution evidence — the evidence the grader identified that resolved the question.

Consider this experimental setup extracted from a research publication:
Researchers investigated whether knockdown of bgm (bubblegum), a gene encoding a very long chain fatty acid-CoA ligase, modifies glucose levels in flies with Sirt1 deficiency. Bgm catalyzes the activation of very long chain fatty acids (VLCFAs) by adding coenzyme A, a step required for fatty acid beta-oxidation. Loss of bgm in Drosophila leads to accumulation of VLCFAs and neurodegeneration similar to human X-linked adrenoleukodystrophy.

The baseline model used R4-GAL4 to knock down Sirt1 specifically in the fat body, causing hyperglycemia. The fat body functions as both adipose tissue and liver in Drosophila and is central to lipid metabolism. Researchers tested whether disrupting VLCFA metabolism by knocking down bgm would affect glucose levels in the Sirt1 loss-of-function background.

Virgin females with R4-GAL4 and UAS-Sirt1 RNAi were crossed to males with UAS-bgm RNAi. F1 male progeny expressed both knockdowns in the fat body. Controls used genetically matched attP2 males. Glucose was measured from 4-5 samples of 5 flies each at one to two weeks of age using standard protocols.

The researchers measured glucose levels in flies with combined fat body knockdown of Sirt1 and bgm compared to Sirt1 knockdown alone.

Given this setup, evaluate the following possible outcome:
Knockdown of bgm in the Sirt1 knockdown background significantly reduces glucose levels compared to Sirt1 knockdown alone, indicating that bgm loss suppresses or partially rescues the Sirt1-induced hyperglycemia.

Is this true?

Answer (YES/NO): NO